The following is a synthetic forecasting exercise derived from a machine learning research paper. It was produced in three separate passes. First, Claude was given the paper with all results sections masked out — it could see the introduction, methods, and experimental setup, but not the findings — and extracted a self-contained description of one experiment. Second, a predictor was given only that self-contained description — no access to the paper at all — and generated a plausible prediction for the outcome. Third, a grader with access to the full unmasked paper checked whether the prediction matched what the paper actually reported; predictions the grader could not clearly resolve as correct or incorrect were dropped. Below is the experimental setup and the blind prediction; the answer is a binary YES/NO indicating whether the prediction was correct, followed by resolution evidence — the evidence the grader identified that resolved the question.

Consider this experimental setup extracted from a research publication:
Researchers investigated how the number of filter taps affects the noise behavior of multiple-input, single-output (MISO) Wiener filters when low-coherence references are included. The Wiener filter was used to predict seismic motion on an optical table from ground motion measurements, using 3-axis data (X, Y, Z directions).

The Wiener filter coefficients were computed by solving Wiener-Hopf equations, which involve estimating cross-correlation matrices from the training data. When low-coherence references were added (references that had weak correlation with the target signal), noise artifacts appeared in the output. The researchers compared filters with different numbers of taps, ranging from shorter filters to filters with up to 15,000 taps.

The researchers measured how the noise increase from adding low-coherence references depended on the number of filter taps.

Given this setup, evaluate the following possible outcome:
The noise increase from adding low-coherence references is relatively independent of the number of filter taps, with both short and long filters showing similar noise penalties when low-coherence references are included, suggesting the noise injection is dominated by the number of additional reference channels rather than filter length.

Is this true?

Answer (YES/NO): NO